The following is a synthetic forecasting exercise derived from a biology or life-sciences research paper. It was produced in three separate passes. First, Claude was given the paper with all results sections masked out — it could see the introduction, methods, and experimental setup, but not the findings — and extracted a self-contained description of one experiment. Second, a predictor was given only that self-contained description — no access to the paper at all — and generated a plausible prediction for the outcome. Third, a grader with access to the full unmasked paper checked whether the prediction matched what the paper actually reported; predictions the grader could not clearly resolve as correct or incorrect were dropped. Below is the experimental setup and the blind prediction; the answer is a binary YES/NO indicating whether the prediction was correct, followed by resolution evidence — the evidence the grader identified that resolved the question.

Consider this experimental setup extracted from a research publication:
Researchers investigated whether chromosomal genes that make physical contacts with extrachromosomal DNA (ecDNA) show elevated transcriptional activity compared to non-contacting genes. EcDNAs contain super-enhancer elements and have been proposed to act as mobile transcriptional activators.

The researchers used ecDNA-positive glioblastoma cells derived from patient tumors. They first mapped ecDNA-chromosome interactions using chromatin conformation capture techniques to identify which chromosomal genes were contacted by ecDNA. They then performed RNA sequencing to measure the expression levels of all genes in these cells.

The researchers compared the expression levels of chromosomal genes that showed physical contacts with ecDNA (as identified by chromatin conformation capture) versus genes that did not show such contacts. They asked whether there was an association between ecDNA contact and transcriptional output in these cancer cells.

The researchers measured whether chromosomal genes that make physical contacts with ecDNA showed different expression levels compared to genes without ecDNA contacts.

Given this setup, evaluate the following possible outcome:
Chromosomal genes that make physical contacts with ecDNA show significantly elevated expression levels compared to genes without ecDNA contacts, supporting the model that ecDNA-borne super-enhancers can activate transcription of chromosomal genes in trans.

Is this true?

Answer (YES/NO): YES